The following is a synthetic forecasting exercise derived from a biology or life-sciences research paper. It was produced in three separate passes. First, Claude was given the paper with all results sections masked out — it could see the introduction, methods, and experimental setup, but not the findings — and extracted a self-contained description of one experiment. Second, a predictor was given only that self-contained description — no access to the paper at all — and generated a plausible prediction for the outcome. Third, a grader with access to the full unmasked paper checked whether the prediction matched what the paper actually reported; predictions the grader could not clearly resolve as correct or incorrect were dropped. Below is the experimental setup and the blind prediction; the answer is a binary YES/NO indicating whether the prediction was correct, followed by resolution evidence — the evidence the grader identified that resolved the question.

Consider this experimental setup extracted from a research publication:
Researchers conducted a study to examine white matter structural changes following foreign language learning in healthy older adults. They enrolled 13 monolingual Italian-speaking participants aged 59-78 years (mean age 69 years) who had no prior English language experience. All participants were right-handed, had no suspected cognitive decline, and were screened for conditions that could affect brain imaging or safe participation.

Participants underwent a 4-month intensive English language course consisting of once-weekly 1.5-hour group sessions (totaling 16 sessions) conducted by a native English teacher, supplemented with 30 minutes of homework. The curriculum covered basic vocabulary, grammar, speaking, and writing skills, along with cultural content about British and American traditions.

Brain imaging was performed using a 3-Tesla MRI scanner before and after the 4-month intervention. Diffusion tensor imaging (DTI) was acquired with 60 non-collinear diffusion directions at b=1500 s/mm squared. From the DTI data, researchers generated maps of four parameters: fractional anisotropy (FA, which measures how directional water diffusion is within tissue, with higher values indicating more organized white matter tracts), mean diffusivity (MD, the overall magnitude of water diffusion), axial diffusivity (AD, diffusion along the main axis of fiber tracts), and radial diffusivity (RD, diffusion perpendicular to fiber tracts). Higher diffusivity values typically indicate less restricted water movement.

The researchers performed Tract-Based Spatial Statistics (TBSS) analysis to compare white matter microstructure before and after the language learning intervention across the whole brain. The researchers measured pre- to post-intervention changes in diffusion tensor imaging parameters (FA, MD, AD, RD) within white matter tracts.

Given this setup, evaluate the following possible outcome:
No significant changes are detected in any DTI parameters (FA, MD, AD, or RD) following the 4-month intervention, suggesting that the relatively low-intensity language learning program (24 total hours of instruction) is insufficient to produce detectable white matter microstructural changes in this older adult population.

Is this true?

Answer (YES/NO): NO